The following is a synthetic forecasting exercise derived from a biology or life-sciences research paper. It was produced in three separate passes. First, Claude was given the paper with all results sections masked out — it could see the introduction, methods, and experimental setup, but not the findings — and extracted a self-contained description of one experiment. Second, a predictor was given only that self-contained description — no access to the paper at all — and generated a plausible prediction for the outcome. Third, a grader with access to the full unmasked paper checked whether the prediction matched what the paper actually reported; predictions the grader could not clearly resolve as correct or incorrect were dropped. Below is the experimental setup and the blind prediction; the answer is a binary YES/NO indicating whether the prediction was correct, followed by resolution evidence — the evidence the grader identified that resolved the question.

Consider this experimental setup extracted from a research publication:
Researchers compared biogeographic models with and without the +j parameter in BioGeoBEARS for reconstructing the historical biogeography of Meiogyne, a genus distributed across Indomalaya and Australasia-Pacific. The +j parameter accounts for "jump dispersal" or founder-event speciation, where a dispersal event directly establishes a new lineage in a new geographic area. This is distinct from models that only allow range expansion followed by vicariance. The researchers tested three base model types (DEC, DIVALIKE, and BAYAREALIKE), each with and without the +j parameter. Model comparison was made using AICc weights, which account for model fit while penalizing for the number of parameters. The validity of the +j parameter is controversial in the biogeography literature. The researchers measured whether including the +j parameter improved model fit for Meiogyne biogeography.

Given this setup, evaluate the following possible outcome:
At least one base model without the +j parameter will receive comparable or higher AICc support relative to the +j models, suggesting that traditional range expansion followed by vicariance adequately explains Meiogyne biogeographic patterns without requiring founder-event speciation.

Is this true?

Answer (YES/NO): NO